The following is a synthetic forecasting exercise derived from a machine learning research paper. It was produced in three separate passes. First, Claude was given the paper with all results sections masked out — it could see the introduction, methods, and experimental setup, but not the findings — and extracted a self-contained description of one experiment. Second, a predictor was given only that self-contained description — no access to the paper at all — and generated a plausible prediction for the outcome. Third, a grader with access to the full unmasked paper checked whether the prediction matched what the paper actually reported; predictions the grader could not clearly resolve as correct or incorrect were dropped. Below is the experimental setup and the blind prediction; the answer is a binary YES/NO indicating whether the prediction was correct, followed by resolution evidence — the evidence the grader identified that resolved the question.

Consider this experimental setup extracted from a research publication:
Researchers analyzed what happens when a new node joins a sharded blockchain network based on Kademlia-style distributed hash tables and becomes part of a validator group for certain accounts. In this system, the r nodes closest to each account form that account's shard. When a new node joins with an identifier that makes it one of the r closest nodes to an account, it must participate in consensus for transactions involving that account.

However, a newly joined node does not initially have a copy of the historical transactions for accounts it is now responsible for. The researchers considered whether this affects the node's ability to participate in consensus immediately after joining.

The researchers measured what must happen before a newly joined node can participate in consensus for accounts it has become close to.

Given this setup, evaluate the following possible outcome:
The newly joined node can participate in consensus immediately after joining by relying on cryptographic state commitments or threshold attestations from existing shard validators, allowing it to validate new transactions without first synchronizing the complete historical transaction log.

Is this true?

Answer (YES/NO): NO